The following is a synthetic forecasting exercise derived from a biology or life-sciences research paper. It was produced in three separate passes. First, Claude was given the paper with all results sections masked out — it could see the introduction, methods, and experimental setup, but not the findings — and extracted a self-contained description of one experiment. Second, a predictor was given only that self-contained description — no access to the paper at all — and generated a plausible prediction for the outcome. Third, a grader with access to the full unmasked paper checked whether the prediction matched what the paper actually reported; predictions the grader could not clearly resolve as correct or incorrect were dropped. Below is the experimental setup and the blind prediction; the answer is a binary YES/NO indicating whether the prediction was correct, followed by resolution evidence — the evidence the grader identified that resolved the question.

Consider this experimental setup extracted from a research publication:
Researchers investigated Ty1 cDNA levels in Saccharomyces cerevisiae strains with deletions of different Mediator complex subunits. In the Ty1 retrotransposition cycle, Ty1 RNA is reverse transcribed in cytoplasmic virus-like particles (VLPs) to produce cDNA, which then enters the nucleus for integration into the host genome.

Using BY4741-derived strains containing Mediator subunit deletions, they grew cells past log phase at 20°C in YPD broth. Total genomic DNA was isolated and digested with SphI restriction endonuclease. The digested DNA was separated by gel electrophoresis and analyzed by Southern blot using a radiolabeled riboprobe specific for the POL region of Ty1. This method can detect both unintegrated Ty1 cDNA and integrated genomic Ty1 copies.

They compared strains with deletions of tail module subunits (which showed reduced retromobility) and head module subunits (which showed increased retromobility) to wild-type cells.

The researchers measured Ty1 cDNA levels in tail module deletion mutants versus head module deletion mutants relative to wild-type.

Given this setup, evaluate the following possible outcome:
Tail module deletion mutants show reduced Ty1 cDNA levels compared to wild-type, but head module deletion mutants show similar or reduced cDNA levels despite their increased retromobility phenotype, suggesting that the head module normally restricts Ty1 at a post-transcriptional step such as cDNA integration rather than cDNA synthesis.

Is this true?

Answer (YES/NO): NO